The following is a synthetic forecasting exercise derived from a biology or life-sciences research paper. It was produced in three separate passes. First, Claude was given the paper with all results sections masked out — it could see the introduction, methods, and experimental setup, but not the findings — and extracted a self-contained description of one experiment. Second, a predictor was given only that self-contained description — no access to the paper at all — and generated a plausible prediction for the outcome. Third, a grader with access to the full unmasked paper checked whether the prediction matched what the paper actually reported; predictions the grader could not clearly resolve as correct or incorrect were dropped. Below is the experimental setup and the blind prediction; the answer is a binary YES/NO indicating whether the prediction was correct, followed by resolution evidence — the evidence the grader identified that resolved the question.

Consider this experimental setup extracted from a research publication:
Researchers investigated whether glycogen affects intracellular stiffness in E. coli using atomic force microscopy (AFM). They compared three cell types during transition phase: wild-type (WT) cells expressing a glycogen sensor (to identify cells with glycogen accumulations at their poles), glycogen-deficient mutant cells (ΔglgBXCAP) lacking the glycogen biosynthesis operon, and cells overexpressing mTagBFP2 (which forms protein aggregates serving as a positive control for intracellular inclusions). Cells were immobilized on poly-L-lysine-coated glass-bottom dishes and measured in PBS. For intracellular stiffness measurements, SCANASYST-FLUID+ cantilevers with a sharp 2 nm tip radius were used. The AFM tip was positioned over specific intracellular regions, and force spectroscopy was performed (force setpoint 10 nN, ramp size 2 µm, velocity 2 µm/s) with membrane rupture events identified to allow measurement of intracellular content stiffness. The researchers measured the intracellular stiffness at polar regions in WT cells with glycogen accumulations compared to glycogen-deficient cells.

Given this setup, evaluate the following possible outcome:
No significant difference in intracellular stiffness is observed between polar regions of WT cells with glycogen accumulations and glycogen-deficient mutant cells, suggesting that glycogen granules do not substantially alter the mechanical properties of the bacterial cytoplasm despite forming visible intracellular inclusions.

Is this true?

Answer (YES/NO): YES